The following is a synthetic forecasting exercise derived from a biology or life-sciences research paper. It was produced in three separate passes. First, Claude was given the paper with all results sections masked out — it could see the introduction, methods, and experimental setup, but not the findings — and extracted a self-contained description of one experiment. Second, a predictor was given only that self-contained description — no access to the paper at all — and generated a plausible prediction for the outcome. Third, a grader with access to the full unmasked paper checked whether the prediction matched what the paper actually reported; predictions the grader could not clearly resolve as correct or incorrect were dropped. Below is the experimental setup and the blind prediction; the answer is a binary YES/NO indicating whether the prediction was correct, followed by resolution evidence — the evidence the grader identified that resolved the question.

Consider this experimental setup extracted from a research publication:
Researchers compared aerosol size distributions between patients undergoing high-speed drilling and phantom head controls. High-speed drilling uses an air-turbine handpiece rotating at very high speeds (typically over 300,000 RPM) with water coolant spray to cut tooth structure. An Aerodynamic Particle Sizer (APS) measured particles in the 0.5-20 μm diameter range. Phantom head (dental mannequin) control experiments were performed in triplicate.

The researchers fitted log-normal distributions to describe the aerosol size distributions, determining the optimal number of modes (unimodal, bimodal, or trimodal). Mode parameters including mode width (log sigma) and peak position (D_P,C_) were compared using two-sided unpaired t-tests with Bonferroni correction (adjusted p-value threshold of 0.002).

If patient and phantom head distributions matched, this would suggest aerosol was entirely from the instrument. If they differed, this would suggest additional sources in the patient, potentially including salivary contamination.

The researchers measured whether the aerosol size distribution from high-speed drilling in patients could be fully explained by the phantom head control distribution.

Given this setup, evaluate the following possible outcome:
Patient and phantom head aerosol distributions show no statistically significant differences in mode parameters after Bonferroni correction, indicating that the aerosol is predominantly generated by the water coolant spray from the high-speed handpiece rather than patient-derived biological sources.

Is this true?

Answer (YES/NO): NO